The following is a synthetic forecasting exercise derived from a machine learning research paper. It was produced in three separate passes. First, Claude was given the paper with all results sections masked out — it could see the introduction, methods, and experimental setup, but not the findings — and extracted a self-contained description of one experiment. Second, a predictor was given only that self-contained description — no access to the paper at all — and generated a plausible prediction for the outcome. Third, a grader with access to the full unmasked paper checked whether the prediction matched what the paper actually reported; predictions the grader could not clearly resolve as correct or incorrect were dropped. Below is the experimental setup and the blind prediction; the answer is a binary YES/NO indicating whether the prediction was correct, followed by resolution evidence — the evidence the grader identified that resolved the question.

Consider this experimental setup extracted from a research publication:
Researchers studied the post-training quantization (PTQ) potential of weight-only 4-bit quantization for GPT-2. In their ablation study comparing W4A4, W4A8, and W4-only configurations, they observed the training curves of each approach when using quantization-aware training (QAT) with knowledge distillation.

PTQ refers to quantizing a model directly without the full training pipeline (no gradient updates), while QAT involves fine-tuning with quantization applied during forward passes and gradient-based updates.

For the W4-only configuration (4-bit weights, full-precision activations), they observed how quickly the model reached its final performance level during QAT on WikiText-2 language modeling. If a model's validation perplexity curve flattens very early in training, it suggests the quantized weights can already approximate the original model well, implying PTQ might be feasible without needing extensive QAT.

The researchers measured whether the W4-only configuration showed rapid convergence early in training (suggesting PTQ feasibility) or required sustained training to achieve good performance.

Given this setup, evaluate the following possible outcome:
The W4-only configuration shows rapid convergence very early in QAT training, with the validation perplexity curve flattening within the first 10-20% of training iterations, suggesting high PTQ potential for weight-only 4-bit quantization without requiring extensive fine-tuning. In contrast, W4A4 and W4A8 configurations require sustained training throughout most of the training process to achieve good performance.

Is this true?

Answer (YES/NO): YES